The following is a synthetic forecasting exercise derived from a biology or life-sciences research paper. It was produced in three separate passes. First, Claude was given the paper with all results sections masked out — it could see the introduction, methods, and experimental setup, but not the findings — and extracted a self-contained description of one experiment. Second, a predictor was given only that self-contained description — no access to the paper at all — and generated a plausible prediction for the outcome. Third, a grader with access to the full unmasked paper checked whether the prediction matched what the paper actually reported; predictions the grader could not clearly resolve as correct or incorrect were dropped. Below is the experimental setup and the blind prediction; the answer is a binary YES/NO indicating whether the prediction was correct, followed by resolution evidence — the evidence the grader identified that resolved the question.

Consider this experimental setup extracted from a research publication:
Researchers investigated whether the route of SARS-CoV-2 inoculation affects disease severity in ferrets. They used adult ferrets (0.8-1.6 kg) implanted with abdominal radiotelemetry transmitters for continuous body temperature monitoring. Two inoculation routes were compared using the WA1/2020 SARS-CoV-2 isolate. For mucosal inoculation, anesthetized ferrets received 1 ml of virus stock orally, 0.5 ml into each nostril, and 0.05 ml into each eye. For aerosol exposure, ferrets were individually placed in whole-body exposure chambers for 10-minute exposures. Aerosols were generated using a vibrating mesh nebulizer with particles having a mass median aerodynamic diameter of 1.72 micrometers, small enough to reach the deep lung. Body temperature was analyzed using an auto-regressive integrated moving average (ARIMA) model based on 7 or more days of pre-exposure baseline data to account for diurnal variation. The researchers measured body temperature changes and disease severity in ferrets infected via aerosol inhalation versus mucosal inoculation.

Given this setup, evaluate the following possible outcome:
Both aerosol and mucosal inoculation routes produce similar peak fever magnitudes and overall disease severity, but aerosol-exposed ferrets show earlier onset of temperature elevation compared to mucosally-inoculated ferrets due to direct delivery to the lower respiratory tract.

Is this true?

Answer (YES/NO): NO